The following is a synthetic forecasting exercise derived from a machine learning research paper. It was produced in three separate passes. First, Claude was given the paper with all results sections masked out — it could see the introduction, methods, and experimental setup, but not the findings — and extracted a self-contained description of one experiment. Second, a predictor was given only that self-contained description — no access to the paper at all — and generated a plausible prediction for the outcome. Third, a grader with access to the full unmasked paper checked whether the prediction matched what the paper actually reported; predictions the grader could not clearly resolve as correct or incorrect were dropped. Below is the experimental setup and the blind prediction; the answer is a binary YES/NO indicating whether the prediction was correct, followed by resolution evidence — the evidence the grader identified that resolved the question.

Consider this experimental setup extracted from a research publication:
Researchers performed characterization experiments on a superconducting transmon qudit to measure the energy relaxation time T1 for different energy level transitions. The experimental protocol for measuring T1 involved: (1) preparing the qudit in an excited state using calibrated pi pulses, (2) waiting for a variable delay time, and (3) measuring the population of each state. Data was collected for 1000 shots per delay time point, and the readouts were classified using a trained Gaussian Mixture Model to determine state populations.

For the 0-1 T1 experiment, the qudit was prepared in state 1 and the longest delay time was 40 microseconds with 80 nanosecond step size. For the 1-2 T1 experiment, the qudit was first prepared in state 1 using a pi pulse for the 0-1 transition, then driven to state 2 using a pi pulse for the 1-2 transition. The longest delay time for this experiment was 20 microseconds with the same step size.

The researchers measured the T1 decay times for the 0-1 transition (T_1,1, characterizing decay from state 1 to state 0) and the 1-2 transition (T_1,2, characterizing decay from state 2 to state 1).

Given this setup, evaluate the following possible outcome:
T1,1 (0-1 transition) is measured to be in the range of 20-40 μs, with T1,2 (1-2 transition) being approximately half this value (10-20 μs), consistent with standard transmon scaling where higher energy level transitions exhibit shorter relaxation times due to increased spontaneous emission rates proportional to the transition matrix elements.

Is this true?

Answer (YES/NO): NO